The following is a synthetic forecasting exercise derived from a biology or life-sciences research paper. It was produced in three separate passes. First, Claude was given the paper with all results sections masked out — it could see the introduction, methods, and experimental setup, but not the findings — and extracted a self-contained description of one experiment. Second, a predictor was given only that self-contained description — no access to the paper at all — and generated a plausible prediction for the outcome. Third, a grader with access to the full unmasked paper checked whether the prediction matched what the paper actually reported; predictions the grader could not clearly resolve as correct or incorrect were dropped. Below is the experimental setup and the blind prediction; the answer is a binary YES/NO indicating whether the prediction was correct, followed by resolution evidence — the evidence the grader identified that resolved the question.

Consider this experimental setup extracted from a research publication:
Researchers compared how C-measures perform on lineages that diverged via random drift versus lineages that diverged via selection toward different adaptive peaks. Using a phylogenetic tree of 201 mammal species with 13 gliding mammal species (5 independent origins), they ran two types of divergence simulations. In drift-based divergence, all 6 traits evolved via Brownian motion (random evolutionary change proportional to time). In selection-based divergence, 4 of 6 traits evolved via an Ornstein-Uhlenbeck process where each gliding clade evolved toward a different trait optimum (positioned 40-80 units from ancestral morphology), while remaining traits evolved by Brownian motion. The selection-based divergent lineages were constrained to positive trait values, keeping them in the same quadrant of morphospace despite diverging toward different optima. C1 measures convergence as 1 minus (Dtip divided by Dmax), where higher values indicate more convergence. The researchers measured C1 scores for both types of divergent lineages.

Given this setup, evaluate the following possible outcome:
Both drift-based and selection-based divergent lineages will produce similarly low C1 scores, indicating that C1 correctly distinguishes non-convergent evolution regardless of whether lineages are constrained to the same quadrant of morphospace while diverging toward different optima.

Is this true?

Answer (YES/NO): NO